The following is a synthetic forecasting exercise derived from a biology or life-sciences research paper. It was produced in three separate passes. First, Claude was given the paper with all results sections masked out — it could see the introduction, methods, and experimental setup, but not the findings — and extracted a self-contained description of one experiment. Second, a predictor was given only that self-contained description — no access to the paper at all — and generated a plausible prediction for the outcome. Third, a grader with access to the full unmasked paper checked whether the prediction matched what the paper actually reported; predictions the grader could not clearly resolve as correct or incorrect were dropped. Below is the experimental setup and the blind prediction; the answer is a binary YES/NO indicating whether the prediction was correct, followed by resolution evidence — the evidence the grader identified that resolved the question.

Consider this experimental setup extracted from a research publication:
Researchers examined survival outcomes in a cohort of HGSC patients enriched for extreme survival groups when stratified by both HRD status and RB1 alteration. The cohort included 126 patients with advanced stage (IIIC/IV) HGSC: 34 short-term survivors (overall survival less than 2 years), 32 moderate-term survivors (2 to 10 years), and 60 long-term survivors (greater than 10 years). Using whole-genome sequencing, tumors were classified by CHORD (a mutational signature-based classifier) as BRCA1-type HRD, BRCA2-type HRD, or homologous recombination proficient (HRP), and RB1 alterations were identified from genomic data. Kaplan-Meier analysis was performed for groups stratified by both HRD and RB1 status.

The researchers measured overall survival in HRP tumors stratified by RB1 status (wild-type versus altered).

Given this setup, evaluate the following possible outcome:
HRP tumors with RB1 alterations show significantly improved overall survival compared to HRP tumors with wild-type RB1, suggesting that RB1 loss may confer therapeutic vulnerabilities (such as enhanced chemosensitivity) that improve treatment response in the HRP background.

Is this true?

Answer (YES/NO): NO